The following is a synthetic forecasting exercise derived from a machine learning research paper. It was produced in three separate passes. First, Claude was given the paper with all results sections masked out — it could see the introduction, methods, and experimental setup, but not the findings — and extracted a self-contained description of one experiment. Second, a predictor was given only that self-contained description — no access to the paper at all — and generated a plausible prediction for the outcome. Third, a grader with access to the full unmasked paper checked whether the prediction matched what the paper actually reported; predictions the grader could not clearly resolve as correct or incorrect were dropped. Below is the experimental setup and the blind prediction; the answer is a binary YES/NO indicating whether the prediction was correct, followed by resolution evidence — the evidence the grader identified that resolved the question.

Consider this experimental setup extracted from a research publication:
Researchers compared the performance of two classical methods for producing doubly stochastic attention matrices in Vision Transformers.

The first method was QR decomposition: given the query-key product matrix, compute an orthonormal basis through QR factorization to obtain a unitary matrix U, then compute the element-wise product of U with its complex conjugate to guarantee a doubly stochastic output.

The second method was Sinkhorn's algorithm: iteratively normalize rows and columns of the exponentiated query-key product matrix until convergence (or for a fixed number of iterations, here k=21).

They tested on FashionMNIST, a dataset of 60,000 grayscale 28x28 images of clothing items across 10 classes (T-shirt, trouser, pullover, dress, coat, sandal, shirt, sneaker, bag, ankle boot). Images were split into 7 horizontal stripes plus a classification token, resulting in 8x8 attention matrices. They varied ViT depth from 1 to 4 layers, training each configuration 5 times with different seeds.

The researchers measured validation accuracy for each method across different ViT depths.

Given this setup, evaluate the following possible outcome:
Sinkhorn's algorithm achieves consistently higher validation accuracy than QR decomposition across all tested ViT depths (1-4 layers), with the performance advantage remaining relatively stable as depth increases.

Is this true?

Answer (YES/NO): NO